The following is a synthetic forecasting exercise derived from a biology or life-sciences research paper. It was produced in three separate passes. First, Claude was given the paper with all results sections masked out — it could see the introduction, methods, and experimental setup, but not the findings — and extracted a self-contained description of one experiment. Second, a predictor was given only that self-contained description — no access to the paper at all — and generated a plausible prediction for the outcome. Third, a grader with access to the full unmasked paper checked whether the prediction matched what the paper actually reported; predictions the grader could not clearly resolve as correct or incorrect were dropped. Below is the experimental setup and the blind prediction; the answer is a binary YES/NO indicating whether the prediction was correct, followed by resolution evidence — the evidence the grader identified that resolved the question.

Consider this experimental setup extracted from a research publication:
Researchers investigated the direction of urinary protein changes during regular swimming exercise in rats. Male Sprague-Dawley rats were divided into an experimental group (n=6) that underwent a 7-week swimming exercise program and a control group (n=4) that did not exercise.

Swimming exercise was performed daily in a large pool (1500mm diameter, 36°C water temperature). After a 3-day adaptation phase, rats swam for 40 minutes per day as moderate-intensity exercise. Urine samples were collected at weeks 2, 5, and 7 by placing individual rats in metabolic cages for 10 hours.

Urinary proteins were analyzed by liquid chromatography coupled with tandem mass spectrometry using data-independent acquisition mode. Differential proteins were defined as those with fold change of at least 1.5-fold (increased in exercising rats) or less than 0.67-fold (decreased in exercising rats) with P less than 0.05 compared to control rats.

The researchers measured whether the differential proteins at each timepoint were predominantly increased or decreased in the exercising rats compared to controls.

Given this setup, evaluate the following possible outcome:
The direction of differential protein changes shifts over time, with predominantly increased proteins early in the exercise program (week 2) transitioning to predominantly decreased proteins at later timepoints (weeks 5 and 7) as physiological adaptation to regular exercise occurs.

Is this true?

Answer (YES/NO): NO